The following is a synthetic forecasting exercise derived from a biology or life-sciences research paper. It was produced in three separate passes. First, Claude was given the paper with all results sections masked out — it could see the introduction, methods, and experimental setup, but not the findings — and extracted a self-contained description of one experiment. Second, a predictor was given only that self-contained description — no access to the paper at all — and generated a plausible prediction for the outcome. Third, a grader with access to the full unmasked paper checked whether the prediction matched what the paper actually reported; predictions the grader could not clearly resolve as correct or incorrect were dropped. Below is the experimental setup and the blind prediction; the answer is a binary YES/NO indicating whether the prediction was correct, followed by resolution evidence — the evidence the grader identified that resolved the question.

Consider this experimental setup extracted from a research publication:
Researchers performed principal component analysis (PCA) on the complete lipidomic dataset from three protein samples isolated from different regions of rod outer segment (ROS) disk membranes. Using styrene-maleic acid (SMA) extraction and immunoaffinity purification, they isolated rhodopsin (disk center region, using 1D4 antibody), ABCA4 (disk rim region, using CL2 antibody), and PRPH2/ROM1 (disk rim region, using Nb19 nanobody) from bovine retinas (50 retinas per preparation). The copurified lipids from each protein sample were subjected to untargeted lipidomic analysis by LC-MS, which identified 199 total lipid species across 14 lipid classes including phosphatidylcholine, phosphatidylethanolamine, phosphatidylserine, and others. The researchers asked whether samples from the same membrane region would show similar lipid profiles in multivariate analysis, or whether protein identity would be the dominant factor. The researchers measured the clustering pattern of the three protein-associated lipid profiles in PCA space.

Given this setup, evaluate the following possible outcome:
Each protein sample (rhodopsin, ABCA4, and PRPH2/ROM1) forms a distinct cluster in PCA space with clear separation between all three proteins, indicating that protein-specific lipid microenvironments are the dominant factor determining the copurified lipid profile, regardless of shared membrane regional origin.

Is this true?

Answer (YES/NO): NO